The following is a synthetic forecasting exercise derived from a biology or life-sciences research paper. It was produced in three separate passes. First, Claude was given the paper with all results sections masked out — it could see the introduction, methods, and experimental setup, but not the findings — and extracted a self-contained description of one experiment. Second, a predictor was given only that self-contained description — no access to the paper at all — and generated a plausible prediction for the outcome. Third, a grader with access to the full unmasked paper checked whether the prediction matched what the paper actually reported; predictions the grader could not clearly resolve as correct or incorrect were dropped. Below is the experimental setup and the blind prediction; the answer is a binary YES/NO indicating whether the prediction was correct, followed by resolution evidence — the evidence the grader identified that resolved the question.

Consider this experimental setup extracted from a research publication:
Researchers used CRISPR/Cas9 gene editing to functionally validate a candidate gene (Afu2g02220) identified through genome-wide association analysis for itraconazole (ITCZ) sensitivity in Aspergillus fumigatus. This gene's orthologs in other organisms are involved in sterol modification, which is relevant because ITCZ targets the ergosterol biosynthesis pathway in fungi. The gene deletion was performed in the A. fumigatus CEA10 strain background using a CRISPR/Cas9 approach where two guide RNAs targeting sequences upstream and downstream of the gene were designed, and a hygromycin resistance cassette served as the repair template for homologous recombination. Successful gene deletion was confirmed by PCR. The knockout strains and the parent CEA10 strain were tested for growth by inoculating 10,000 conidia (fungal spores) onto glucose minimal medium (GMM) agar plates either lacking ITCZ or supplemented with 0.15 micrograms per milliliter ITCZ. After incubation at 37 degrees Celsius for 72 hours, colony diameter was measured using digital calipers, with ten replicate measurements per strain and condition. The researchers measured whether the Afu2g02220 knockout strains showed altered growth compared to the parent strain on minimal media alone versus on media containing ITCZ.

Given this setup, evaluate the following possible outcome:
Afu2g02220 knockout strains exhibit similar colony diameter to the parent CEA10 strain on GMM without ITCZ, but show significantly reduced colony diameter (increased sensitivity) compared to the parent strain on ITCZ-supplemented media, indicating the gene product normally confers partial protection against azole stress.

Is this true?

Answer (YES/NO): YES